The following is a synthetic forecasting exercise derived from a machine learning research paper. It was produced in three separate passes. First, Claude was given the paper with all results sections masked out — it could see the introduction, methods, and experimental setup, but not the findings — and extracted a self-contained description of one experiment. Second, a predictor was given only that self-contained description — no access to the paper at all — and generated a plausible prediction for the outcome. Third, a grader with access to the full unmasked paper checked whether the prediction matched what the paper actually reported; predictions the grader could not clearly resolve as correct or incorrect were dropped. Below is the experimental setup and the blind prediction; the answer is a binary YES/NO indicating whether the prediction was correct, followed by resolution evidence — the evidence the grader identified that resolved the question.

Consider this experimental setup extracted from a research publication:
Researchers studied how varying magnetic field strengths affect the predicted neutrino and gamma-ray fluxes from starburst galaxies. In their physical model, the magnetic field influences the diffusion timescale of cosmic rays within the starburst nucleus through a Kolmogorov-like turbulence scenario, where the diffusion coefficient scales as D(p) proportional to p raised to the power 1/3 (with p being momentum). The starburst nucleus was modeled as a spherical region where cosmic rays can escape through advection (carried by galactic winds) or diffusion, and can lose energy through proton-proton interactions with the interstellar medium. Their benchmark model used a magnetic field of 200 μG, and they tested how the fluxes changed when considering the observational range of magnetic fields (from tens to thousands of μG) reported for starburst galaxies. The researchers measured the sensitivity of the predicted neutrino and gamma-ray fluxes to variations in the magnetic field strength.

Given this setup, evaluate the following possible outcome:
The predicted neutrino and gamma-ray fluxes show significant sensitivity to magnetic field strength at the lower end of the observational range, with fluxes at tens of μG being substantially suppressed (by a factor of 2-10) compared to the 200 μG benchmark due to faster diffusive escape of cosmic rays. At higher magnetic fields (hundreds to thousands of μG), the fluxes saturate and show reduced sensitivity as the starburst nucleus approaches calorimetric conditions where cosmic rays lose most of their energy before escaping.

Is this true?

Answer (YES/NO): NO